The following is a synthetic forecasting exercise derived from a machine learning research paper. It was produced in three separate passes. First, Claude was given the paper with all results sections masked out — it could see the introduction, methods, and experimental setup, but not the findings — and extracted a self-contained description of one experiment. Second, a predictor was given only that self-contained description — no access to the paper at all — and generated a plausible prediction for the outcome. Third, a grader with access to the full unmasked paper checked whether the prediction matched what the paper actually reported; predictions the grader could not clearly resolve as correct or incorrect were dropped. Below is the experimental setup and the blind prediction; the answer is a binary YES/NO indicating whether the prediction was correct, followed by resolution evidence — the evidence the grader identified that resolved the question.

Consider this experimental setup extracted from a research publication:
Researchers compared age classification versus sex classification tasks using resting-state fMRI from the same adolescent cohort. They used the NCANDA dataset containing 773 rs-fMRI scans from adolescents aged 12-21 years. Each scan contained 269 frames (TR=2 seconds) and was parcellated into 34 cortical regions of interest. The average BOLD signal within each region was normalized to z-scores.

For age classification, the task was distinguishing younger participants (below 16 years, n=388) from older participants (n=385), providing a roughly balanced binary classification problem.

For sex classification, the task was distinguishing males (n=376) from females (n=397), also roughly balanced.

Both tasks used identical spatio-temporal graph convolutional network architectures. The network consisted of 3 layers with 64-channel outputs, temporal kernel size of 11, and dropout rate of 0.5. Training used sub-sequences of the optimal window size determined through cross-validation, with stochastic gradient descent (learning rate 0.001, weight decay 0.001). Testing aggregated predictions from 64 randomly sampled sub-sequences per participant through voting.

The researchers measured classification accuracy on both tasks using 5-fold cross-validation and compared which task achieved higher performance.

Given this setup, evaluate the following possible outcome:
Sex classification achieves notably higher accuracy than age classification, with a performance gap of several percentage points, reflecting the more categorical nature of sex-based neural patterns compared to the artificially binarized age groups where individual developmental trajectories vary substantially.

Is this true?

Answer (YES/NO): NO